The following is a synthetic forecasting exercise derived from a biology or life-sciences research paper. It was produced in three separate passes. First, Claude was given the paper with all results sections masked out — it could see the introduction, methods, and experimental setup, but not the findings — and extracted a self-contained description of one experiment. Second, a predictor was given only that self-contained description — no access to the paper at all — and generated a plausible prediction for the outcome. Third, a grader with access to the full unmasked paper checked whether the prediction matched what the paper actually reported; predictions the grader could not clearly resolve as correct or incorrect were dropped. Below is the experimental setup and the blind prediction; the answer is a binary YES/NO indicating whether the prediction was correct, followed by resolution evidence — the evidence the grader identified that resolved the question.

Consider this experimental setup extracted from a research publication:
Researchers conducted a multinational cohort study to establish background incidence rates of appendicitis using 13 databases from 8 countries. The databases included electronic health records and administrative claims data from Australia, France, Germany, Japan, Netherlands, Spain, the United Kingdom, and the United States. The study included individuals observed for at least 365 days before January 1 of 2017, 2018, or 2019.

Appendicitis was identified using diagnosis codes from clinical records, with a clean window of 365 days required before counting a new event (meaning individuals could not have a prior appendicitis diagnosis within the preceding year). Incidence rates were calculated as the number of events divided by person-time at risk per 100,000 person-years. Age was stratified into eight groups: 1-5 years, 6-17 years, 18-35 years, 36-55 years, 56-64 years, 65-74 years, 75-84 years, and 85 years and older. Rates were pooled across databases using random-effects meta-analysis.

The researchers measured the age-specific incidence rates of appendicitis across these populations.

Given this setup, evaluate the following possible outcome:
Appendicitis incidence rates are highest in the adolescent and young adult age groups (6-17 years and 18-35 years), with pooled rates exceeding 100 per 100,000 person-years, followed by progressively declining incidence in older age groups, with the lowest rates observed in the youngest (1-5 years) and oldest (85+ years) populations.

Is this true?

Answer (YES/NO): NO